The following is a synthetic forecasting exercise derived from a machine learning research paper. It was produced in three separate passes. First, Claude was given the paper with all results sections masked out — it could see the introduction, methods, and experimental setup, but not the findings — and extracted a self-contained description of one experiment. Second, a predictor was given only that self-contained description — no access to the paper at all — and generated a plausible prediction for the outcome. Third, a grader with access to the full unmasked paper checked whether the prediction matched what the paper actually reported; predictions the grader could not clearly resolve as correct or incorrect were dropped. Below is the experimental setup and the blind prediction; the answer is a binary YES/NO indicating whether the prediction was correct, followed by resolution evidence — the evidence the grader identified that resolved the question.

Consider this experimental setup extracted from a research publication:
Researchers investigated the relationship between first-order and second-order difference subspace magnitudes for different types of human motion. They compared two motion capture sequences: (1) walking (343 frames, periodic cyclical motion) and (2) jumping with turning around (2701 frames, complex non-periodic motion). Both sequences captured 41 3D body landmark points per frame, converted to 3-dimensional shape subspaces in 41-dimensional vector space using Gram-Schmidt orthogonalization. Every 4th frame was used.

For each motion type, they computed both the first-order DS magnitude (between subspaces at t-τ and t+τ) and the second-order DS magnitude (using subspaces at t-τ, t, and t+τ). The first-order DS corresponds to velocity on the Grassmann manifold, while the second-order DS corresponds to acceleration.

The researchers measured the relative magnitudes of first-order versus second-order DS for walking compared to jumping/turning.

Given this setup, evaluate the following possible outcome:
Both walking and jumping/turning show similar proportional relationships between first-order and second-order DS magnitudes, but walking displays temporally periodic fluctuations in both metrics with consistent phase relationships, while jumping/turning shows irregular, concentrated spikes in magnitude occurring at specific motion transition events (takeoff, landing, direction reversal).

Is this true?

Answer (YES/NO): NO